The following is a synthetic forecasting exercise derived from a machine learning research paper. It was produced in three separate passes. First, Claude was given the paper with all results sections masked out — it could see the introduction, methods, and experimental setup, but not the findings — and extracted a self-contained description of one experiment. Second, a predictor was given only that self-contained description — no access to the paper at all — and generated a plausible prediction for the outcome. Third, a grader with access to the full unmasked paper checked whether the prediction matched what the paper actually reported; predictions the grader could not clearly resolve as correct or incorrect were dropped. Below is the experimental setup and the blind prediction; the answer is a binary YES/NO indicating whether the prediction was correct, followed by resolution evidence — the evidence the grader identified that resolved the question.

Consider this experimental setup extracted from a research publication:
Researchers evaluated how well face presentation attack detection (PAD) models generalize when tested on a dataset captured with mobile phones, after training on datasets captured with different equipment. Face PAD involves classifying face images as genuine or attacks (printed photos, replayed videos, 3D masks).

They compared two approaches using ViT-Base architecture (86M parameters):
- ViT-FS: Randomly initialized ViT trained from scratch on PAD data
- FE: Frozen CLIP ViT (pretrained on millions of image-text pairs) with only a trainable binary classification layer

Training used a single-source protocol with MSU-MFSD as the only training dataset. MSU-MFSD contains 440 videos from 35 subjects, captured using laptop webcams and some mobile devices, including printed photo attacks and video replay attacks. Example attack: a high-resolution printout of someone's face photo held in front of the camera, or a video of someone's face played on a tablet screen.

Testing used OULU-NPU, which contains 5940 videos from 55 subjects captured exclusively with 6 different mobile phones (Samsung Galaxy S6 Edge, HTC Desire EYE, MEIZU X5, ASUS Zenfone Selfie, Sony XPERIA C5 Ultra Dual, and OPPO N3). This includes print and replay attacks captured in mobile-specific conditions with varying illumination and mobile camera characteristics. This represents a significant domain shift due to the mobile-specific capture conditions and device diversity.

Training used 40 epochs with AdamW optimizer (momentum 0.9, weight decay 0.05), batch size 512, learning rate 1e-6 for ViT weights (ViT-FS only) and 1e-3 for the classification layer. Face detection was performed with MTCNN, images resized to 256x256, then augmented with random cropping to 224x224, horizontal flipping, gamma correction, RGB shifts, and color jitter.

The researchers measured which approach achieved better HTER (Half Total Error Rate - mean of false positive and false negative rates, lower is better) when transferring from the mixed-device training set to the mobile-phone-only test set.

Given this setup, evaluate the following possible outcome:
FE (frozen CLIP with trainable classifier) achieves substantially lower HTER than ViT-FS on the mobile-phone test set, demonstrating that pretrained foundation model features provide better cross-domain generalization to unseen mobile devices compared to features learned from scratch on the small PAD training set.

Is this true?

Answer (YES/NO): NO